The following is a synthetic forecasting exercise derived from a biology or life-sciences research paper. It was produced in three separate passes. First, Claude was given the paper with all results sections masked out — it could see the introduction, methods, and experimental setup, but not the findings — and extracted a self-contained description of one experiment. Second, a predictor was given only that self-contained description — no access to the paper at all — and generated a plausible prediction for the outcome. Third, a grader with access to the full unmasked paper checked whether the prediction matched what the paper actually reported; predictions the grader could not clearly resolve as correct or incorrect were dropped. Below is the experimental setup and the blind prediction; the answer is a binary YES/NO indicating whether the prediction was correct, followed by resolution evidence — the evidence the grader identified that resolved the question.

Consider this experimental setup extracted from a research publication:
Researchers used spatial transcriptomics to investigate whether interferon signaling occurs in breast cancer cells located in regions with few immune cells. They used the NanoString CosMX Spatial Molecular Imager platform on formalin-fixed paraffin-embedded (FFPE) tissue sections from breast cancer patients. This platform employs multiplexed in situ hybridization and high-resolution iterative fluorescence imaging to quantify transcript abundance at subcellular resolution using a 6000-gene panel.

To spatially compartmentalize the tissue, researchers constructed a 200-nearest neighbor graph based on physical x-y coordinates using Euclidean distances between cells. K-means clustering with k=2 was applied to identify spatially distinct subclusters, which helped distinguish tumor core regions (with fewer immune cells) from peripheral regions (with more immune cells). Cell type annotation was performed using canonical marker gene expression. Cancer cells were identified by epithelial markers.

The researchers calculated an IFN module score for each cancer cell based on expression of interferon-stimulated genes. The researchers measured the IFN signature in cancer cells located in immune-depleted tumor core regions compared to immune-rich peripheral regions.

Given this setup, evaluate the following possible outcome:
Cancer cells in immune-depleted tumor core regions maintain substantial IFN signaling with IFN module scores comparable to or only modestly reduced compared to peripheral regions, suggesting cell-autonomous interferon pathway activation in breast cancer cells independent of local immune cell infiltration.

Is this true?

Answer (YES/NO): YES